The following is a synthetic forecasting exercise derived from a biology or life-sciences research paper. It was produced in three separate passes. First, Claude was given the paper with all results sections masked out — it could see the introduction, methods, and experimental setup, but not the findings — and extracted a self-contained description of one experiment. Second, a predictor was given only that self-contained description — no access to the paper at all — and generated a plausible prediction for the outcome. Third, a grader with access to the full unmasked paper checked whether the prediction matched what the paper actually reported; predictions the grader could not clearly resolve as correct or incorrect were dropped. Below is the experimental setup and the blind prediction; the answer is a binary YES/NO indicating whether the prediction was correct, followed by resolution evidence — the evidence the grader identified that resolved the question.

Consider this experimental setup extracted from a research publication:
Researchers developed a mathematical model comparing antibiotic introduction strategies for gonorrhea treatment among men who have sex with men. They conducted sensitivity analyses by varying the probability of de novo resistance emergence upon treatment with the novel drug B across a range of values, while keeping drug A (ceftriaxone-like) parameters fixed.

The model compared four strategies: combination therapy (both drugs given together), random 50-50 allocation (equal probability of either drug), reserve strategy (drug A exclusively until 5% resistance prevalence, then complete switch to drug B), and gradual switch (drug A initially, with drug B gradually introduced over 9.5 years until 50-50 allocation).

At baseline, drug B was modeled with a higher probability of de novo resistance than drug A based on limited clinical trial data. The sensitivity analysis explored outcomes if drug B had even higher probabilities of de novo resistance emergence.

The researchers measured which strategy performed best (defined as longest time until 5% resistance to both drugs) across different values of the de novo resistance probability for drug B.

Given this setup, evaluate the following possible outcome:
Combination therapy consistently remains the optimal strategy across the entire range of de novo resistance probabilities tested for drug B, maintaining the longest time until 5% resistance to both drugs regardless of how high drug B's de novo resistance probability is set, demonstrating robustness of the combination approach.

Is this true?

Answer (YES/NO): NO